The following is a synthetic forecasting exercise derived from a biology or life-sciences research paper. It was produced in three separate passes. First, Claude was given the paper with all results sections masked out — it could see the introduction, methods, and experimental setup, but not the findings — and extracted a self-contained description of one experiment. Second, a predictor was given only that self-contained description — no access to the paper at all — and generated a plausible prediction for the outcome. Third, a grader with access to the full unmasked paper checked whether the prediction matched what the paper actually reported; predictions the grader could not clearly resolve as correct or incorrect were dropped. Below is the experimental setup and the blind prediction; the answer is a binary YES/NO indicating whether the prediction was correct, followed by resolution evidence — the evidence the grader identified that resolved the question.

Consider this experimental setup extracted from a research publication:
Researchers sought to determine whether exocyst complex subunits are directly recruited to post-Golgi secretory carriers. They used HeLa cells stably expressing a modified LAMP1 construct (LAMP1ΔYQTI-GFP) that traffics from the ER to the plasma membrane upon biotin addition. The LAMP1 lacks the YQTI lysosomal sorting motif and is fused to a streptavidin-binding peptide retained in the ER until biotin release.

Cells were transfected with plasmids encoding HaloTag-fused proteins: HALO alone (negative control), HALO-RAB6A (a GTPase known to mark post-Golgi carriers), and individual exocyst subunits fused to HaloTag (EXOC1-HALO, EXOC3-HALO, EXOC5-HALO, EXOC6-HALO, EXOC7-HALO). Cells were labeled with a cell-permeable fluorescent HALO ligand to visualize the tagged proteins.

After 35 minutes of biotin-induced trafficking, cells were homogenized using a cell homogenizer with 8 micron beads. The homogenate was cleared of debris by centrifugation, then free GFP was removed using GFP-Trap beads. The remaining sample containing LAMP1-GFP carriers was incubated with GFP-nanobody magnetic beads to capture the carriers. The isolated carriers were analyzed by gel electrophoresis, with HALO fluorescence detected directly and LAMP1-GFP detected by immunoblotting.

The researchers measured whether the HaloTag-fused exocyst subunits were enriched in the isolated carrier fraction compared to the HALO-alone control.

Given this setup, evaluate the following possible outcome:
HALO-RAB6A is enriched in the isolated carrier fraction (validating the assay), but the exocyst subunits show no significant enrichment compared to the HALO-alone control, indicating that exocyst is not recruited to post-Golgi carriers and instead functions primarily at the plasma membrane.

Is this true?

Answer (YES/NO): NO